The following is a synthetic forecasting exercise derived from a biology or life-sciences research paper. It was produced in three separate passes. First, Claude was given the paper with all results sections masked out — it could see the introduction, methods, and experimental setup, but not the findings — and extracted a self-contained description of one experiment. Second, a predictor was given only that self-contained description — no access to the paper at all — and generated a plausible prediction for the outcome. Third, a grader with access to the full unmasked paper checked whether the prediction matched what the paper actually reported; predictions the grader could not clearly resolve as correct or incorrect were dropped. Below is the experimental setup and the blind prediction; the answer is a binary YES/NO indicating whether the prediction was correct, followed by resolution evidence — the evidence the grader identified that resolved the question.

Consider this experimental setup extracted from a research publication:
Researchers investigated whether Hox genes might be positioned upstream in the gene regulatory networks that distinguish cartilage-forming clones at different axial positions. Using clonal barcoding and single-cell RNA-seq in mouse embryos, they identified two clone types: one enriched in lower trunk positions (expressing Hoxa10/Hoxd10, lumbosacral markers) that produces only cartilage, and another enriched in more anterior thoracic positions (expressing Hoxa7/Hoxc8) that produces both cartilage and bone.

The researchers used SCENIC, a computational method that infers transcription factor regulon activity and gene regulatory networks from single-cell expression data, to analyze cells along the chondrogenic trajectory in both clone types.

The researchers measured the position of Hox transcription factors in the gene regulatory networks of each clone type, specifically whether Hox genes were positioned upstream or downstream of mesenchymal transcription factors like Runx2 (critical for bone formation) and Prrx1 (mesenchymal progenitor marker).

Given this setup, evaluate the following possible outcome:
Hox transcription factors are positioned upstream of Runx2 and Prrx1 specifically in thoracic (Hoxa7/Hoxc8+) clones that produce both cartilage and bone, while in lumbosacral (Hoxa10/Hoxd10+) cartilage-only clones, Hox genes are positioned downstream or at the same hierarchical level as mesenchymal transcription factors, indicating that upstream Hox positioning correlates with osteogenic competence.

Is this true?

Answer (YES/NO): NO